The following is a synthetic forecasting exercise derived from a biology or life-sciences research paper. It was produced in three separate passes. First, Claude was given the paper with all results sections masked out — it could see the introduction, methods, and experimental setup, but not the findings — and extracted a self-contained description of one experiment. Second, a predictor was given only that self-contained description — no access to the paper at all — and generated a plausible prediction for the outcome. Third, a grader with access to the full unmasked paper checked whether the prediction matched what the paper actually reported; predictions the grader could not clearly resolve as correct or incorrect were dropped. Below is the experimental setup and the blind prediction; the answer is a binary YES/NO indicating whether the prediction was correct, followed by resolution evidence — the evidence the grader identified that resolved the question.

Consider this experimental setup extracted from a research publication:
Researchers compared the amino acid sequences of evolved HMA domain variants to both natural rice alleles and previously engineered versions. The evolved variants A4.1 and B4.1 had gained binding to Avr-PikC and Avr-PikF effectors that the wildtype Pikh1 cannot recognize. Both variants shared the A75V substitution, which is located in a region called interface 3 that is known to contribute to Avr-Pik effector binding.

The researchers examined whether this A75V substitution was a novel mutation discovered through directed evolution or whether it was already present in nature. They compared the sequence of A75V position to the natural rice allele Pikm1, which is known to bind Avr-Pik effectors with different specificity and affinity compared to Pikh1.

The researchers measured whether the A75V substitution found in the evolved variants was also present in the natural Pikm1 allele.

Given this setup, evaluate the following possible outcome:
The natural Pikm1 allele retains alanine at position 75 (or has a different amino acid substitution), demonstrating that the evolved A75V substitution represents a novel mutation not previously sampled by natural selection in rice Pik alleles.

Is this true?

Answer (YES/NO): NO